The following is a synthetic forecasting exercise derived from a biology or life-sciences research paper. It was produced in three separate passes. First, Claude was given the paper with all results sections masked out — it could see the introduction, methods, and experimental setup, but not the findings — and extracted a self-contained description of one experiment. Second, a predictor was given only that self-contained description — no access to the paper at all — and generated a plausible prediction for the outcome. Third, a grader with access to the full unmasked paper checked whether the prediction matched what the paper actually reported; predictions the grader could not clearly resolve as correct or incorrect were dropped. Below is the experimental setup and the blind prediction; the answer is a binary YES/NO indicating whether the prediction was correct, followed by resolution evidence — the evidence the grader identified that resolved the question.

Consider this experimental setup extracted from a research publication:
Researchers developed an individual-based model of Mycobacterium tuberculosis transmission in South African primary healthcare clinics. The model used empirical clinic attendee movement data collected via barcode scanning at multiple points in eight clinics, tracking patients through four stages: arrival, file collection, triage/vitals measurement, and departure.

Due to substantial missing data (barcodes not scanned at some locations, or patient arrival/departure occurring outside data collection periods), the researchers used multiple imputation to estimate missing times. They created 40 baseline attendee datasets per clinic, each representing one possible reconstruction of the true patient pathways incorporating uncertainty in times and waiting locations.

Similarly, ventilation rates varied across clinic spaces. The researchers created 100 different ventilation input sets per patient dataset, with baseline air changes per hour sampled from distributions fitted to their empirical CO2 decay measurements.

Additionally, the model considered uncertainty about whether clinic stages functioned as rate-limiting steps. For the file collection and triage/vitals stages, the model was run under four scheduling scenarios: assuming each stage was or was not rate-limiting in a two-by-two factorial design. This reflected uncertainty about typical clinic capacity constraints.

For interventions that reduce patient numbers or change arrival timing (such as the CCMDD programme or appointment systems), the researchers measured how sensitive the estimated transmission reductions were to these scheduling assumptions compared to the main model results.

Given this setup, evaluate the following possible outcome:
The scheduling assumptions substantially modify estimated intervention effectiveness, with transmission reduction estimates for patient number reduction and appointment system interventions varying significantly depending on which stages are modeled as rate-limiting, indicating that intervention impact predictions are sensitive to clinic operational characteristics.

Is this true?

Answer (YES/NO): YES